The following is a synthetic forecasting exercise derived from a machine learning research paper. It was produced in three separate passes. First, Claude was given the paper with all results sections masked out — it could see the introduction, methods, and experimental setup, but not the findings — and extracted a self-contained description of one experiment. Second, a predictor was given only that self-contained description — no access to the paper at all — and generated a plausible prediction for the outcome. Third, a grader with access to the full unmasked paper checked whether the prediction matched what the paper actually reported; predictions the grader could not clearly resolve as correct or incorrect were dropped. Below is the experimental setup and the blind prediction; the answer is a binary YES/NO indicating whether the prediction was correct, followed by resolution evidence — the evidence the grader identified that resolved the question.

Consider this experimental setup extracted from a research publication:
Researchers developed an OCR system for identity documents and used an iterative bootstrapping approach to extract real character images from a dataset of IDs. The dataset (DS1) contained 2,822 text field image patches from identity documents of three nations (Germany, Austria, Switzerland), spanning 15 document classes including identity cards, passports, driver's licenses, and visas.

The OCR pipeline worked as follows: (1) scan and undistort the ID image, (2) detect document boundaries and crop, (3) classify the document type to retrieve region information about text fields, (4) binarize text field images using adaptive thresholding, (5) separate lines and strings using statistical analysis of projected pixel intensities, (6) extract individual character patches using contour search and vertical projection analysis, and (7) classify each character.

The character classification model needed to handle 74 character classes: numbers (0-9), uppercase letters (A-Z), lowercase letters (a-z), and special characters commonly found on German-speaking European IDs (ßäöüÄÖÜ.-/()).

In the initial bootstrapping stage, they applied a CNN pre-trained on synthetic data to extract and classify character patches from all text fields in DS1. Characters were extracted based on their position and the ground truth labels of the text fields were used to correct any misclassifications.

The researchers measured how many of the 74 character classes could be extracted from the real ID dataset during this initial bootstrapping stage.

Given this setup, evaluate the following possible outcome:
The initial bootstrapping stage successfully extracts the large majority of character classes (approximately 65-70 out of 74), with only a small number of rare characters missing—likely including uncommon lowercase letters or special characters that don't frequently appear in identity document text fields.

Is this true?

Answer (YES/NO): NO